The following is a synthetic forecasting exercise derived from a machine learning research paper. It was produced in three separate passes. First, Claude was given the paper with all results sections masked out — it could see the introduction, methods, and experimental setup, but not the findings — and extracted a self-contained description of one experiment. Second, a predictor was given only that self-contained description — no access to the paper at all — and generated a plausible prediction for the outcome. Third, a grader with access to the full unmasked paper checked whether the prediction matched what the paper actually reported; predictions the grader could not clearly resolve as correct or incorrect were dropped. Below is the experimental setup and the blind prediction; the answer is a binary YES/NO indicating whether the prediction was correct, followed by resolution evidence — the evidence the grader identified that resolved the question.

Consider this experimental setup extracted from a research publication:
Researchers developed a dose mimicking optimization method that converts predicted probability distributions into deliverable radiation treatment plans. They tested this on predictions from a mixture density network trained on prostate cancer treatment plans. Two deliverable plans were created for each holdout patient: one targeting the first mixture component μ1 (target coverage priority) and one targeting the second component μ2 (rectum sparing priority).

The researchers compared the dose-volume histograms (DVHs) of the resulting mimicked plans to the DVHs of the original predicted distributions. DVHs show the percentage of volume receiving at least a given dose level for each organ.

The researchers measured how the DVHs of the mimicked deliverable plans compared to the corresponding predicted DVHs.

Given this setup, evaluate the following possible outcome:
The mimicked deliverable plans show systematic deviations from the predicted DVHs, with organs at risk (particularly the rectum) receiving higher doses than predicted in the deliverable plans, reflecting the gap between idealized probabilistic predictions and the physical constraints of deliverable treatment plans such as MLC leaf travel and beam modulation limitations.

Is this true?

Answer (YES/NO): NO